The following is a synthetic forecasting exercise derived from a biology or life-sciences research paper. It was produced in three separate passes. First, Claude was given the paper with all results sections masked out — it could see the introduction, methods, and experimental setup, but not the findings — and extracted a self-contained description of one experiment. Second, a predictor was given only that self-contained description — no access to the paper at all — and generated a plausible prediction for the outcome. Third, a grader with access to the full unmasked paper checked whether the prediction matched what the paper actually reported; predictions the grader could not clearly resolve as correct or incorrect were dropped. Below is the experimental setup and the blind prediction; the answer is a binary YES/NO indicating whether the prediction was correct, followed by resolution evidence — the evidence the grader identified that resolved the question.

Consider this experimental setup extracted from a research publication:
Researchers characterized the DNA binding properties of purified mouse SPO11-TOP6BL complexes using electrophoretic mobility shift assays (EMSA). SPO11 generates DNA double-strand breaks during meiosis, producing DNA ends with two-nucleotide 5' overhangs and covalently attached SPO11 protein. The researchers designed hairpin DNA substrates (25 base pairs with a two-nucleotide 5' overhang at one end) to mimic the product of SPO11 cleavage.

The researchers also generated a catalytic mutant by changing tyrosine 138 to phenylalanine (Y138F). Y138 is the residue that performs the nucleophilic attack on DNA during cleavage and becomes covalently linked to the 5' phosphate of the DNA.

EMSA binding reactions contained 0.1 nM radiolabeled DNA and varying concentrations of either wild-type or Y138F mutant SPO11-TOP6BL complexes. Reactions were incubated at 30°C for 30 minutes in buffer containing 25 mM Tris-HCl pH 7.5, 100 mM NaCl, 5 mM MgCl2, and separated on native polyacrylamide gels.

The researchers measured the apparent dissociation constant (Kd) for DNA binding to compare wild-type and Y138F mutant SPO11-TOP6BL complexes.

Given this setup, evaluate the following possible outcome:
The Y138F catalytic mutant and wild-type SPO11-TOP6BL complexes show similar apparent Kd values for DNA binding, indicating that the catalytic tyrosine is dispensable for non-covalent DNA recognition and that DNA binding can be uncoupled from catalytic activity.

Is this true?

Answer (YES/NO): YES